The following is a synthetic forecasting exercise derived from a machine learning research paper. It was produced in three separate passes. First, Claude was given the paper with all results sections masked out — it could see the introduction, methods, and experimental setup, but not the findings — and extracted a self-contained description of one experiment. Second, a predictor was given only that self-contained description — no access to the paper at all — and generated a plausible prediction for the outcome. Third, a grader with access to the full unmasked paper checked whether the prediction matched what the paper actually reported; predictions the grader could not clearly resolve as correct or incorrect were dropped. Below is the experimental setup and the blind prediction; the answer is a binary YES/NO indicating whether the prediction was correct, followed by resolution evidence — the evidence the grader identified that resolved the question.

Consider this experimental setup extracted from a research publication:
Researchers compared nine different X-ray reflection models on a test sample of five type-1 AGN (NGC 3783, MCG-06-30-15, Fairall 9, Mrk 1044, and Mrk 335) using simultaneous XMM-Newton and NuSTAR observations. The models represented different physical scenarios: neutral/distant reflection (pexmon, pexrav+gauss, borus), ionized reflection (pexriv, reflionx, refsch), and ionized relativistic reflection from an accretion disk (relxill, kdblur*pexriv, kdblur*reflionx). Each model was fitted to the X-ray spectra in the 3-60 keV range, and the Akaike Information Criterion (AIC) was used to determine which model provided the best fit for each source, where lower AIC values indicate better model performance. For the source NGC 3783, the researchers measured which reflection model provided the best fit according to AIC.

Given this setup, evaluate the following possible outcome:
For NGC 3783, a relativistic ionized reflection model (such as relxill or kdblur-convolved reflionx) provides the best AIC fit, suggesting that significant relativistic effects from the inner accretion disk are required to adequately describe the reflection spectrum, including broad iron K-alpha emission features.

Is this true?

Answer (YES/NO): NO